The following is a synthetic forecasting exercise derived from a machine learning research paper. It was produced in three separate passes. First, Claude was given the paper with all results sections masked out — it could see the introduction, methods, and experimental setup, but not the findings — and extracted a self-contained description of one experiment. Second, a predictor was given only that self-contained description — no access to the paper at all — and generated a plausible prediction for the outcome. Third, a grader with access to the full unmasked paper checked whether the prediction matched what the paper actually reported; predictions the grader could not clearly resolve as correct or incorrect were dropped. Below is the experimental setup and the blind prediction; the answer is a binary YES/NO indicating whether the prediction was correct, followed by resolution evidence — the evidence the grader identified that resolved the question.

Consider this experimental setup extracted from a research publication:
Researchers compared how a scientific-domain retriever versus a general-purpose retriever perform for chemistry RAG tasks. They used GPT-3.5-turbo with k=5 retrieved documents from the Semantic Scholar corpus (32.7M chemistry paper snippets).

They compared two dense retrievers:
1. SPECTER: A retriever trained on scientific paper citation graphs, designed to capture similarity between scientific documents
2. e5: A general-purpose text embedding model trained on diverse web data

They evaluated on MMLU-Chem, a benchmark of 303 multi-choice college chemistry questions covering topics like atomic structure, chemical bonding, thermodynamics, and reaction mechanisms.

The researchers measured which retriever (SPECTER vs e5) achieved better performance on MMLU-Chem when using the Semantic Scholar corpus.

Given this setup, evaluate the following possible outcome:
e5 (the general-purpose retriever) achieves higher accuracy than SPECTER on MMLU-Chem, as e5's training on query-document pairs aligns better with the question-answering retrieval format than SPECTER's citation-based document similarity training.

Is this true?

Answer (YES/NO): NO